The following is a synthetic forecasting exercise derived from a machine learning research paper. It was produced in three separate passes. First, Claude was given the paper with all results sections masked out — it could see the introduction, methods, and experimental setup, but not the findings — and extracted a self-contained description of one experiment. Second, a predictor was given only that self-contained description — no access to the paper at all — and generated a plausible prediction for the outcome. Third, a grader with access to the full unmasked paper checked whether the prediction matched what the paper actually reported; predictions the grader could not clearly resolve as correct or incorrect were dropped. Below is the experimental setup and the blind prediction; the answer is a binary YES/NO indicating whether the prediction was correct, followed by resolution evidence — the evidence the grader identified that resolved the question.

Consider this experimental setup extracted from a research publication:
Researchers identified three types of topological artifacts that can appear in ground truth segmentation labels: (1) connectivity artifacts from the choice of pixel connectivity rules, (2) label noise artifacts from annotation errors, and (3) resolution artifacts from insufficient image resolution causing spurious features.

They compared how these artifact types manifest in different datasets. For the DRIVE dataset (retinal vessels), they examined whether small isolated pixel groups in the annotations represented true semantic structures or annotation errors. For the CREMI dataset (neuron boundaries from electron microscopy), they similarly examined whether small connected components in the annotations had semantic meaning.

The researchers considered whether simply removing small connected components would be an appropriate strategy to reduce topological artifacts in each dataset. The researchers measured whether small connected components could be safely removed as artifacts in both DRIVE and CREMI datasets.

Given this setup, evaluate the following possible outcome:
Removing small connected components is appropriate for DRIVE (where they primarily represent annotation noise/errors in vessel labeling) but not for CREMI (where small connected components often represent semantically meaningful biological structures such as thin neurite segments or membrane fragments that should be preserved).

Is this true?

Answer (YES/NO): YES